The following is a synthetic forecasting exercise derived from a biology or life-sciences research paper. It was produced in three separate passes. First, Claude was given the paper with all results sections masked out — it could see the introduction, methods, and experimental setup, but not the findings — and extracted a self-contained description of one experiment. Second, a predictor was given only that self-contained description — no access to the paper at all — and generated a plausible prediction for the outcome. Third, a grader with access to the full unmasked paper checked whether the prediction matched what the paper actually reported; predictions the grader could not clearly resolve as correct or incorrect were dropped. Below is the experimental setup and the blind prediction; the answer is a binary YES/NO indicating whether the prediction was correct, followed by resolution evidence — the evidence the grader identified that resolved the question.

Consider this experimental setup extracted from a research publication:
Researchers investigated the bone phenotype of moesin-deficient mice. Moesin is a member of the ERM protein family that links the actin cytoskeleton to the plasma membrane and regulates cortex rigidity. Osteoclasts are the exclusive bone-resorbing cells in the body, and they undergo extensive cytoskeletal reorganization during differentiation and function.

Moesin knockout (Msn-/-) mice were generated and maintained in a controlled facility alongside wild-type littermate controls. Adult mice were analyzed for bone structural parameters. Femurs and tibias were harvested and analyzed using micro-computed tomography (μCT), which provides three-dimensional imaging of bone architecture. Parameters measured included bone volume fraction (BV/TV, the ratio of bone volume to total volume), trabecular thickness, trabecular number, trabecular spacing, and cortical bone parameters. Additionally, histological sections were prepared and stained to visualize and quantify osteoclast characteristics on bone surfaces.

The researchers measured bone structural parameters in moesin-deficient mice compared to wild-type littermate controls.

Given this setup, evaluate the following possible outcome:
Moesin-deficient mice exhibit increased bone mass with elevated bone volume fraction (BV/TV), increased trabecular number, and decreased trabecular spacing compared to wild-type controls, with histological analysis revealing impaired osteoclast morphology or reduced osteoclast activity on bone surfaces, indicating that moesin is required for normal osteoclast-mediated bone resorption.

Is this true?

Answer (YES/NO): NO